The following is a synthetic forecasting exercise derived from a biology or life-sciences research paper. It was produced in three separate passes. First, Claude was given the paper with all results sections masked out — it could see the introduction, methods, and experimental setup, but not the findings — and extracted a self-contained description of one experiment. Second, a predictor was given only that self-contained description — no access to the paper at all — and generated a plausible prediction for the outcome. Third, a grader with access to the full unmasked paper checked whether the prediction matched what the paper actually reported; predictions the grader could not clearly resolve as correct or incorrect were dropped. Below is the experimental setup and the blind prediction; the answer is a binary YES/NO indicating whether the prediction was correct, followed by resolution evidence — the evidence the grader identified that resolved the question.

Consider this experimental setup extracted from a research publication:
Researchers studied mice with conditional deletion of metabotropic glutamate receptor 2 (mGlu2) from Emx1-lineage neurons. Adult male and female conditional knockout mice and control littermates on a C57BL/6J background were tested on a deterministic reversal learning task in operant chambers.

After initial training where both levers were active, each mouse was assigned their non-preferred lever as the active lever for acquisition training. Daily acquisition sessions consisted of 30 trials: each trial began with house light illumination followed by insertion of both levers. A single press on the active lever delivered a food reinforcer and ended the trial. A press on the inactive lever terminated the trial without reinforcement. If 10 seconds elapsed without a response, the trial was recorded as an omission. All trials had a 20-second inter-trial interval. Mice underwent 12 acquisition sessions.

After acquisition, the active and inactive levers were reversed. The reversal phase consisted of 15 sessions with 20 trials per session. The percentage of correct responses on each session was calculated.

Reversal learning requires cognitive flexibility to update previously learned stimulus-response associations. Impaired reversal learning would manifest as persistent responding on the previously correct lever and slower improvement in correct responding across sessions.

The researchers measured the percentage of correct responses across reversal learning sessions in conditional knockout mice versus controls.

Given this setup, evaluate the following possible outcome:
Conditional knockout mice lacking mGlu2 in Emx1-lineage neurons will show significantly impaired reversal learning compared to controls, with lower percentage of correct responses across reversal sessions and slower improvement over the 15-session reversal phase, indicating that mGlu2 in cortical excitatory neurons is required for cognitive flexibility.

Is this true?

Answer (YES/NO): NO